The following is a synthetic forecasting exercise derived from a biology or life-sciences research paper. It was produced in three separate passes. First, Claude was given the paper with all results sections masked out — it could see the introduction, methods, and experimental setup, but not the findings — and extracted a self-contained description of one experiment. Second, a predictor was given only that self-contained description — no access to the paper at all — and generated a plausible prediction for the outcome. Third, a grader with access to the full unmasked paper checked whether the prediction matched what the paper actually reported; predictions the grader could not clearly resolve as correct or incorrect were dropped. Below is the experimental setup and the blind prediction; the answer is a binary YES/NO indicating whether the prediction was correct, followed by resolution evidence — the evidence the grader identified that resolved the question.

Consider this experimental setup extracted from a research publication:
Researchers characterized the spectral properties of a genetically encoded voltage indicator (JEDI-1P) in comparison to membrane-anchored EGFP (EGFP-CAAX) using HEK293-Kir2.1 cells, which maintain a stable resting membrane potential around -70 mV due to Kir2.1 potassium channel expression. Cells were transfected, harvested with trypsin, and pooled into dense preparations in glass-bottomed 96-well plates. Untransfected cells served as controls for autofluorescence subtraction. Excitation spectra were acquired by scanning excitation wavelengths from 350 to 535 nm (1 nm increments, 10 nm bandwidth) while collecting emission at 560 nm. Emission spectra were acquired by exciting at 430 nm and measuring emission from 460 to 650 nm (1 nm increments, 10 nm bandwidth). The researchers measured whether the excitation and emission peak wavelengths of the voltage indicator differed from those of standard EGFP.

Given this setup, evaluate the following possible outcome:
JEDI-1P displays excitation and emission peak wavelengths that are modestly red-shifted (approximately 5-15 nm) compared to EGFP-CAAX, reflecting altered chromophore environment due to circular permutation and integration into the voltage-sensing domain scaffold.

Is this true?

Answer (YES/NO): NO